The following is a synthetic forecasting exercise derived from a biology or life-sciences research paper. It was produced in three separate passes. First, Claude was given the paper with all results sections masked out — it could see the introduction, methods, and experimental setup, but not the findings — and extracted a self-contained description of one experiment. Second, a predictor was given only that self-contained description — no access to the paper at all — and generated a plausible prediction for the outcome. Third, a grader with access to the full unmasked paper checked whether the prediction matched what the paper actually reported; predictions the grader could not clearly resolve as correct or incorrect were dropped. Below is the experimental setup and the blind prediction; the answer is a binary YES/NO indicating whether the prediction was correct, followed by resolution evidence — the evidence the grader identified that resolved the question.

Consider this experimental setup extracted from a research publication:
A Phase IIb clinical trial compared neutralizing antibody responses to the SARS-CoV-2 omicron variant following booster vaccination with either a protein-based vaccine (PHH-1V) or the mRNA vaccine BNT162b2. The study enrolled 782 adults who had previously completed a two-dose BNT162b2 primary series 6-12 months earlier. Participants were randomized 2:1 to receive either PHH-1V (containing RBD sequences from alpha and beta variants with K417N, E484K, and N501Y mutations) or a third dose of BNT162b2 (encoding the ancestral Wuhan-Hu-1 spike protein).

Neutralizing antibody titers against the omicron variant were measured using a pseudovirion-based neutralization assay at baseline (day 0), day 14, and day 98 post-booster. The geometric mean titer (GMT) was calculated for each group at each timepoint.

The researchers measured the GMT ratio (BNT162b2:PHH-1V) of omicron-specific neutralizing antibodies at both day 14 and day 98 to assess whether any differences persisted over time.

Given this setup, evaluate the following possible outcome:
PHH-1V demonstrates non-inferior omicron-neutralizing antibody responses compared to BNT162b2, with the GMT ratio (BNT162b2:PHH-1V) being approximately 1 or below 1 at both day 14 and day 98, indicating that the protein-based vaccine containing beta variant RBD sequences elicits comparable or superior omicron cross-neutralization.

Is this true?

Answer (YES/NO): YES